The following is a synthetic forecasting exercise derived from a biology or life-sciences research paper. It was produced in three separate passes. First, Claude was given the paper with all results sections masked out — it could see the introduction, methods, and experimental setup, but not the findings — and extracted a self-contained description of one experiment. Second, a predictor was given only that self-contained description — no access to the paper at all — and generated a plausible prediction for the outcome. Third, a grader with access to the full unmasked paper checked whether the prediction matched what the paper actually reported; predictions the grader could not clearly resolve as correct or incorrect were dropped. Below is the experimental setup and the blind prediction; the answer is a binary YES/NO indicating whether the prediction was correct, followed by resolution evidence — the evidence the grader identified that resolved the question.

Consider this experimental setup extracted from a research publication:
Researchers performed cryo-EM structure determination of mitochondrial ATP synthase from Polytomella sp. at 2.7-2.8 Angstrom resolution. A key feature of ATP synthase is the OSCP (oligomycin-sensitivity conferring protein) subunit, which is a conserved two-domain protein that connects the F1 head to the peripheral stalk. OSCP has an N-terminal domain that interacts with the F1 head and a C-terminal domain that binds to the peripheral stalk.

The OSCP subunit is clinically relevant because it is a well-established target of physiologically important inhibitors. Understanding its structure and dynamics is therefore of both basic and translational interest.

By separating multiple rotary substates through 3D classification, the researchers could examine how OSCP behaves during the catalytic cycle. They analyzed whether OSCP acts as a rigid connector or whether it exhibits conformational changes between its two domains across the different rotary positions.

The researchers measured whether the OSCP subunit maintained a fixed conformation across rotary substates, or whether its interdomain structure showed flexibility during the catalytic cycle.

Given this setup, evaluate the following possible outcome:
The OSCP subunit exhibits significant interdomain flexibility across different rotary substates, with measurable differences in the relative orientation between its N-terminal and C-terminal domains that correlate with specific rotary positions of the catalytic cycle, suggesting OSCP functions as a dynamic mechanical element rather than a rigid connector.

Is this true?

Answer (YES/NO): YES